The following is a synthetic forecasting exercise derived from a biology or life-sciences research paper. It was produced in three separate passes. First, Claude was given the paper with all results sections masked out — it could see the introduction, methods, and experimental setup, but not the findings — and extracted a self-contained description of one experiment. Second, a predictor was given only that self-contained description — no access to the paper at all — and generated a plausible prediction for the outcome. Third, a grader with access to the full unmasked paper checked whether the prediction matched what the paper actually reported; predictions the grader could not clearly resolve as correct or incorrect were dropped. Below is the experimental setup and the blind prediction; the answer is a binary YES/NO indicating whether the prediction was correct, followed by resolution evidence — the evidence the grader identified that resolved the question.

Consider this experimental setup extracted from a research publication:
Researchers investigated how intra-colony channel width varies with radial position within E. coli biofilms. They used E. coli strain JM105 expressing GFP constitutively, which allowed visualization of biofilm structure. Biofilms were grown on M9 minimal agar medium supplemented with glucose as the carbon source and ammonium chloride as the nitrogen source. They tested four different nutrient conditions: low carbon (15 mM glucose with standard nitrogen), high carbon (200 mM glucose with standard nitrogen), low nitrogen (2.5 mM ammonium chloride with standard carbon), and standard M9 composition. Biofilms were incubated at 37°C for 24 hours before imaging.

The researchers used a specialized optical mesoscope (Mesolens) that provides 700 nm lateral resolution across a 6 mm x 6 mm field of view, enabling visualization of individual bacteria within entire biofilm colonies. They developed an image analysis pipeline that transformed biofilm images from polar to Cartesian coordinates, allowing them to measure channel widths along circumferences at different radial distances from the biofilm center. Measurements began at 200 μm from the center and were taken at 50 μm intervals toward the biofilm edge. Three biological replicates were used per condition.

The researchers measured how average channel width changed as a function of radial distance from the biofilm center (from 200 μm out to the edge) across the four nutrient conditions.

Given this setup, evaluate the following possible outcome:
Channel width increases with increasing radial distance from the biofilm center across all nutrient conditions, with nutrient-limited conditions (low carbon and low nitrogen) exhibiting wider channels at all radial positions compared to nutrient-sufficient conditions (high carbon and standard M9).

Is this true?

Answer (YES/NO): NO